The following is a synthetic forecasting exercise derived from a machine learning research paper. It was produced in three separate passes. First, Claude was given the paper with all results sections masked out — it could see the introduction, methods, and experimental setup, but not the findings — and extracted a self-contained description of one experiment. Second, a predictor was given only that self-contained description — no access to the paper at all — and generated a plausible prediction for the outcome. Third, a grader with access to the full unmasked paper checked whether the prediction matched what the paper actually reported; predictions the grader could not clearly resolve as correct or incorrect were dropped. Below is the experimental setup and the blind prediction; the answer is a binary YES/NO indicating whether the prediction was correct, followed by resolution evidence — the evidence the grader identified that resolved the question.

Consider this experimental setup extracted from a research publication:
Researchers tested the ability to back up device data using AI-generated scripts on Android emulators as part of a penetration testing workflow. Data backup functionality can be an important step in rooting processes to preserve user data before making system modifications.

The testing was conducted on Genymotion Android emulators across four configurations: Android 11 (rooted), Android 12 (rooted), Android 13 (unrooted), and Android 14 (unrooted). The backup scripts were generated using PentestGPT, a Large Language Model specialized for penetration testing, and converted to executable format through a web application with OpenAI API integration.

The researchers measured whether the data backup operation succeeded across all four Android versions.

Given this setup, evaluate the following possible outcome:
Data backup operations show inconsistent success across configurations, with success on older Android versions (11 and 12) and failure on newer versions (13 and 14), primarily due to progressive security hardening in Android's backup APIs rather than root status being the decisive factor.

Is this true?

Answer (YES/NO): NO